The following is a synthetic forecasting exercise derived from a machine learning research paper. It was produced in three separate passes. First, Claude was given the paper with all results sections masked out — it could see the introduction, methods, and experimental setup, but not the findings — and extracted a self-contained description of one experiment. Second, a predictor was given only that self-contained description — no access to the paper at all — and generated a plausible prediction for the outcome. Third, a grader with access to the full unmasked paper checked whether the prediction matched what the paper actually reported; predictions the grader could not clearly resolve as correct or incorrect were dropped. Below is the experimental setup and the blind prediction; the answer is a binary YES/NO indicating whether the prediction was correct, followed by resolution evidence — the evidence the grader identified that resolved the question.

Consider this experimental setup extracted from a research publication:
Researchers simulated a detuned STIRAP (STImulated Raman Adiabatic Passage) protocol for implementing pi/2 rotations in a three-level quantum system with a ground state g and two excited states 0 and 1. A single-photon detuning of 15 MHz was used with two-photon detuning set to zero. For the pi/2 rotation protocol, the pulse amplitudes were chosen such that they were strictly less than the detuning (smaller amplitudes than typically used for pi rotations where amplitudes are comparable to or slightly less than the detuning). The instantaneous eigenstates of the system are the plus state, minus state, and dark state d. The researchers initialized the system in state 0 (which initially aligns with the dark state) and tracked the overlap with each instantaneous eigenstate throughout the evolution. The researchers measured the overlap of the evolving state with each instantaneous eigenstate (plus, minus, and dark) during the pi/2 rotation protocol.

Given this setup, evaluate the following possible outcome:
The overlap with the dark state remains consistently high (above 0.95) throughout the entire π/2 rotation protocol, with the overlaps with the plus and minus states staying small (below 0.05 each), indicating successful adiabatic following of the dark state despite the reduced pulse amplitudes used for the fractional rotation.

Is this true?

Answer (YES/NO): NO